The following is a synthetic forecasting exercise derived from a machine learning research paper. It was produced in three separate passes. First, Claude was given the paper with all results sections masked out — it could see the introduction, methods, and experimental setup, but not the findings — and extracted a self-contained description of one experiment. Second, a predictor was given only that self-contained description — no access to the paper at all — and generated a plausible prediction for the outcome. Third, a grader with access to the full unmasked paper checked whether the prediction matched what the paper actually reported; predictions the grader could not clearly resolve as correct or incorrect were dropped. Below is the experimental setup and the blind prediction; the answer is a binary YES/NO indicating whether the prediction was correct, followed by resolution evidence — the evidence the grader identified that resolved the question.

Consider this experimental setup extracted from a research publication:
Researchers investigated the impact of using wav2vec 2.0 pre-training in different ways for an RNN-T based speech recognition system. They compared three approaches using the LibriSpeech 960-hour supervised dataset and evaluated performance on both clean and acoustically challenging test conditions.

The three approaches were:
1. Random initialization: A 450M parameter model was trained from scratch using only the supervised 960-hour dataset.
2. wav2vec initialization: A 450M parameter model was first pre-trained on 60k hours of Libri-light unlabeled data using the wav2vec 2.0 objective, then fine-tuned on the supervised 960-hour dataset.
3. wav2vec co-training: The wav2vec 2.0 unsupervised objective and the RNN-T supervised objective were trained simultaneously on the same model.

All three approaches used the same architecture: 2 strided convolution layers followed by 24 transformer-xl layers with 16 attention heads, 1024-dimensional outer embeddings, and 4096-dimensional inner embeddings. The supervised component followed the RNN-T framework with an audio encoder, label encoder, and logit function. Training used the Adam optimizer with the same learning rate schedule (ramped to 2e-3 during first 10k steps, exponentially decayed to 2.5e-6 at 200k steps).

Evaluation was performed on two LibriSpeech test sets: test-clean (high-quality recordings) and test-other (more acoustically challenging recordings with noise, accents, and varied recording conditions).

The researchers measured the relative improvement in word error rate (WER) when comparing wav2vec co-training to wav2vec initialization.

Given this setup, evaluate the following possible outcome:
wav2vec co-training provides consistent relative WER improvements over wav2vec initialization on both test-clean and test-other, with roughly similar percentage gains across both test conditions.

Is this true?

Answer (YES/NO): NO